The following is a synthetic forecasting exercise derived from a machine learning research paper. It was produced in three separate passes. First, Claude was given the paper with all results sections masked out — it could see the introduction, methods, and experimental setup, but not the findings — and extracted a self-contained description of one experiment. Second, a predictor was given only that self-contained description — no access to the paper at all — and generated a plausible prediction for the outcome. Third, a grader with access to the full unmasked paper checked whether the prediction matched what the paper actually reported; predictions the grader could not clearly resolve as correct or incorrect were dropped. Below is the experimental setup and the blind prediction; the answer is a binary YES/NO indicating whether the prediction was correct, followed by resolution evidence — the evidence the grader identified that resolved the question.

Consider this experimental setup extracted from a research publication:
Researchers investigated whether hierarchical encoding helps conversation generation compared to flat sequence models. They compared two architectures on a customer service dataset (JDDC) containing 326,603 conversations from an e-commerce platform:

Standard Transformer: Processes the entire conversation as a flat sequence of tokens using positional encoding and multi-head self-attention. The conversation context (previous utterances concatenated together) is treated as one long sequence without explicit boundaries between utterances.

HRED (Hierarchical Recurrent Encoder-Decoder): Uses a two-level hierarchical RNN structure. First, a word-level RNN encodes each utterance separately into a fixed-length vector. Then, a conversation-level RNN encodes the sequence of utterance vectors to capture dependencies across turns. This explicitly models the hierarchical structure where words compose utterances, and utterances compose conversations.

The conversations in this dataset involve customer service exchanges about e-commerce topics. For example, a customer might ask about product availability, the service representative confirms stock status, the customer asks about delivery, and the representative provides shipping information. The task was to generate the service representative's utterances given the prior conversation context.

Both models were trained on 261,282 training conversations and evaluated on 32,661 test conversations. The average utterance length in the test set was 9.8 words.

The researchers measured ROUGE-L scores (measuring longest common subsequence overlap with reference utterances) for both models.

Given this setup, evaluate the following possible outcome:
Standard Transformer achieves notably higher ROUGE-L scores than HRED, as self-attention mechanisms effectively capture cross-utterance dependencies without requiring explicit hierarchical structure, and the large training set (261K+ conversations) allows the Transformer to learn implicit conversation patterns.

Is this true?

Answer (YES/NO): NO